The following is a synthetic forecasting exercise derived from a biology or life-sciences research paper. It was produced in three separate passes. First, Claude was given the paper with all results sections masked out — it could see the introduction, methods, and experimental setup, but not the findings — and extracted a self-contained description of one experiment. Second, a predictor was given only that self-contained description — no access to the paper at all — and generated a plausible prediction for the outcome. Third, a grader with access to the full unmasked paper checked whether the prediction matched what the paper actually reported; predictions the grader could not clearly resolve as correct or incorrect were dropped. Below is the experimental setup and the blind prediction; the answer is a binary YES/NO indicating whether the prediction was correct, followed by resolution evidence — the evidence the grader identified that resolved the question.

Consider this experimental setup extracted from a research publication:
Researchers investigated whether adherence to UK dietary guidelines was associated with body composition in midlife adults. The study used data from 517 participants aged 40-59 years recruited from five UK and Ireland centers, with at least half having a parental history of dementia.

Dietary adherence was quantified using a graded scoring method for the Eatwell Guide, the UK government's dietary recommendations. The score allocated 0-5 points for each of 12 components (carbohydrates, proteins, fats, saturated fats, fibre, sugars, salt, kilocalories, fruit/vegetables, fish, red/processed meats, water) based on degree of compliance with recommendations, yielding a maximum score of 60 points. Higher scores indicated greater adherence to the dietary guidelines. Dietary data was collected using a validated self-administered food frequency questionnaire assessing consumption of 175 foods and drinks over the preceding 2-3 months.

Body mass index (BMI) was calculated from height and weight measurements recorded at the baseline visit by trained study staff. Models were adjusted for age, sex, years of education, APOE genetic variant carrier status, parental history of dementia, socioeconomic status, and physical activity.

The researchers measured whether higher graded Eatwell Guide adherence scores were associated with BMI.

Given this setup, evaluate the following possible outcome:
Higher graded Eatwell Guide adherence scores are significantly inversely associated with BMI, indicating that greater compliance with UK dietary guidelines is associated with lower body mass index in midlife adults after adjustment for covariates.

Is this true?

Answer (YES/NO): YES